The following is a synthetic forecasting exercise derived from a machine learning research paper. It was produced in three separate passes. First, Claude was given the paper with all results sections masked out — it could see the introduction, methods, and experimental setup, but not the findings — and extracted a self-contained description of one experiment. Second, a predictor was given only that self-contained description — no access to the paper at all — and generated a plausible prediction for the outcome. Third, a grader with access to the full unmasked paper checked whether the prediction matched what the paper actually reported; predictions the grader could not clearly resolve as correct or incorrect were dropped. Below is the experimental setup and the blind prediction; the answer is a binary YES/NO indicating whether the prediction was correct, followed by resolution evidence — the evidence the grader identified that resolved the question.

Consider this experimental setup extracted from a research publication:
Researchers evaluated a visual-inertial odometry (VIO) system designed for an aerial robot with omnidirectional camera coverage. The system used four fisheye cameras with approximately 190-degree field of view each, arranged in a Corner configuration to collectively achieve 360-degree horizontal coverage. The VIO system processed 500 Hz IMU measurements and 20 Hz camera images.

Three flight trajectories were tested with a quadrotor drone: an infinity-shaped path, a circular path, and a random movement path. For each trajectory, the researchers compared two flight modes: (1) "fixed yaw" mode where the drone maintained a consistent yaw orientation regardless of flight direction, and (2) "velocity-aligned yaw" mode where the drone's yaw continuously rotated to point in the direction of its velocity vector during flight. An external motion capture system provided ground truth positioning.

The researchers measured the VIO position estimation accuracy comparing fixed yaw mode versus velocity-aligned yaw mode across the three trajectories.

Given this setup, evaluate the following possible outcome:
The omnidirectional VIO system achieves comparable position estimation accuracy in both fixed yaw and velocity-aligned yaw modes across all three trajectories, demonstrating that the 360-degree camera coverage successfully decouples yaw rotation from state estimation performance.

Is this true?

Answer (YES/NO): NO